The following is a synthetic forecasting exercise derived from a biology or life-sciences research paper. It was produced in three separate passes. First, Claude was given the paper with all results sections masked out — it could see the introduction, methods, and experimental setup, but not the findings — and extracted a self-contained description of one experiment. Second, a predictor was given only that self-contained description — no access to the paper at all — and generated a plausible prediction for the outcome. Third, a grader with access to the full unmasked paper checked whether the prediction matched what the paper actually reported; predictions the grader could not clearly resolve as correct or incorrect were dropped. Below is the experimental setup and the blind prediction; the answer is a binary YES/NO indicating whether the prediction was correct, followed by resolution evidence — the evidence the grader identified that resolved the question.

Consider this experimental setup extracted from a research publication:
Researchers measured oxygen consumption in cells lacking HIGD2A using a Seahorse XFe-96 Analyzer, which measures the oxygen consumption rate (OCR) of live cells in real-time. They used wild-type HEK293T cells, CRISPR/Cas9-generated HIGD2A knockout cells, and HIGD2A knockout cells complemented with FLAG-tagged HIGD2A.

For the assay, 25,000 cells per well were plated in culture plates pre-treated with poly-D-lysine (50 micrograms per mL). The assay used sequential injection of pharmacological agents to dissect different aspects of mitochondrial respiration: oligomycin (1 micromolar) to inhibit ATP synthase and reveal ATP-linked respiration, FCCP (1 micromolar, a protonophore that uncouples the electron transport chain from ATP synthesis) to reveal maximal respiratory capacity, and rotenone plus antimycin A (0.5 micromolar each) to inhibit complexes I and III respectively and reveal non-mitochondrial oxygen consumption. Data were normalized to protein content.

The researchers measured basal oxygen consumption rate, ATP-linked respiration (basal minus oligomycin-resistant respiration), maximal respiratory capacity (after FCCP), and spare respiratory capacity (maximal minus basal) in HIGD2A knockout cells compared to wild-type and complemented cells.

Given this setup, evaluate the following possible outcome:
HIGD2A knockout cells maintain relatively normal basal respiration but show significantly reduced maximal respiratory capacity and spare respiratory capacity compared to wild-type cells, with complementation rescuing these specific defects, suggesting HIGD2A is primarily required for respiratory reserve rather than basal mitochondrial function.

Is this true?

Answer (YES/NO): NO